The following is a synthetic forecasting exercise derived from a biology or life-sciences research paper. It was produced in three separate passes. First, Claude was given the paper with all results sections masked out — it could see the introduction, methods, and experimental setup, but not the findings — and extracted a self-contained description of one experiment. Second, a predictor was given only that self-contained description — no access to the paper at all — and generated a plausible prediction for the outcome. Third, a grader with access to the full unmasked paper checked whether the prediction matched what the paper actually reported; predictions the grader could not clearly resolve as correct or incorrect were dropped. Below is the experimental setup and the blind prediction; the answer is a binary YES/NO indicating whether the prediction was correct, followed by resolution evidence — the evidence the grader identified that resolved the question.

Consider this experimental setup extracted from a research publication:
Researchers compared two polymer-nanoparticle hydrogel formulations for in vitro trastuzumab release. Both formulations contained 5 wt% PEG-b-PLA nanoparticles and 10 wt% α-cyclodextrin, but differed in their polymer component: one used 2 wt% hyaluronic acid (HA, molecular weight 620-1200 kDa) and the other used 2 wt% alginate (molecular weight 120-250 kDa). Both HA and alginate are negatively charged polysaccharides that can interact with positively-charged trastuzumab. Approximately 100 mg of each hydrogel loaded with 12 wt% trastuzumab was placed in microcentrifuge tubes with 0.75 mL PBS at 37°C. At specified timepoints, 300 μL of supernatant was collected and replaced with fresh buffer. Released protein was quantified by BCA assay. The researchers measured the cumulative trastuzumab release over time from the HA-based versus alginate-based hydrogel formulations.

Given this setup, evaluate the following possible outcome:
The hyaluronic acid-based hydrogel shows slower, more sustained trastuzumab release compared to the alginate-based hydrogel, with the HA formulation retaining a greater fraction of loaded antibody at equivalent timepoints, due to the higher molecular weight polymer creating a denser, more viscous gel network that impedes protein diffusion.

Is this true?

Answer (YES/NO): NO